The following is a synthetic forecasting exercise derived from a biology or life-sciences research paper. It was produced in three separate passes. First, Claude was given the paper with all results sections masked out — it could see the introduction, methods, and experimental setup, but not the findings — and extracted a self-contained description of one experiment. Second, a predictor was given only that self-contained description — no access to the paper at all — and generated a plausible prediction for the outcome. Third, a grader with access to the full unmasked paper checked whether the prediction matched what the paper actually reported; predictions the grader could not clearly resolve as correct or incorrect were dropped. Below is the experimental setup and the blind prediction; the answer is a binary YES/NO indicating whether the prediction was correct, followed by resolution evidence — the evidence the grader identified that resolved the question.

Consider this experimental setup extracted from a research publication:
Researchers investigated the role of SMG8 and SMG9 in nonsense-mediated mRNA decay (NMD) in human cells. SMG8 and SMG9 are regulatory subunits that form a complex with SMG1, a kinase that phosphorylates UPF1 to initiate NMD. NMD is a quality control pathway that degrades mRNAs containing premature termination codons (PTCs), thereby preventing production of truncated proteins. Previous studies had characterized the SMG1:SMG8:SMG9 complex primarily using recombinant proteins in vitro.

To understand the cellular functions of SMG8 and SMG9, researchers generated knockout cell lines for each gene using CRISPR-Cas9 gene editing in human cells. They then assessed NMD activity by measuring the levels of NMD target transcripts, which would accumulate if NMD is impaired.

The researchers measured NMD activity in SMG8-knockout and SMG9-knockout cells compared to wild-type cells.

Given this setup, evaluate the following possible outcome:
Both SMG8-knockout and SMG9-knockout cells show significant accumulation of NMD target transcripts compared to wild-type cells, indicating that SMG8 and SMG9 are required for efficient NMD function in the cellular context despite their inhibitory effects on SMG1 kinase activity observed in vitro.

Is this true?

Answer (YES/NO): NO